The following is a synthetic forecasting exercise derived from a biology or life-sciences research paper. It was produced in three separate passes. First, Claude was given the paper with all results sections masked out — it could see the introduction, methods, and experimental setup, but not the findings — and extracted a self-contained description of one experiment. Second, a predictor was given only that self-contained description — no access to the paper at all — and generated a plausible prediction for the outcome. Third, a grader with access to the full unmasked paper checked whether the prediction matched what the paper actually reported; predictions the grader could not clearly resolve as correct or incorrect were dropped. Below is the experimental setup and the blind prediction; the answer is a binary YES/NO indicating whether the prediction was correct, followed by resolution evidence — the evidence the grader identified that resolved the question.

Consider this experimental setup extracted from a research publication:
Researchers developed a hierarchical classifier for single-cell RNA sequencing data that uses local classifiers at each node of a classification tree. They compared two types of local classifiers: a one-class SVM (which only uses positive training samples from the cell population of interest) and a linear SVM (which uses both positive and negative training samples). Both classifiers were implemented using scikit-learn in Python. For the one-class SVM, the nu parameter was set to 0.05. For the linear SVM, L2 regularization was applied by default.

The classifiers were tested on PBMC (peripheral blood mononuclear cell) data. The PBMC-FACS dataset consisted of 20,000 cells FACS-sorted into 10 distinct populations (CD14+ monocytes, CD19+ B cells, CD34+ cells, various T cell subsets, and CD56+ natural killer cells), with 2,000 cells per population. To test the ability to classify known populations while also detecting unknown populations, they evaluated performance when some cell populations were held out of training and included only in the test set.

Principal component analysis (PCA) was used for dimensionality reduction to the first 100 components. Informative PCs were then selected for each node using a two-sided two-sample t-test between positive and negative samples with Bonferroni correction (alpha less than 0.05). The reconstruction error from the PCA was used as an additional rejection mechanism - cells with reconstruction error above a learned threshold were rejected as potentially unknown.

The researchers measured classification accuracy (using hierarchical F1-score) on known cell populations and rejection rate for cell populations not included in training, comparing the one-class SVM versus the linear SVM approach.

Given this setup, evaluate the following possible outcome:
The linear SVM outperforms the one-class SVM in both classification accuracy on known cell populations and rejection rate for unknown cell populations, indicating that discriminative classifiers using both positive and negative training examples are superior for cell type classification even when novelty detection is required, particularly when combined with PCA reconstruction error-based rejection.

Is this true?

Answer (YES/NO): NO